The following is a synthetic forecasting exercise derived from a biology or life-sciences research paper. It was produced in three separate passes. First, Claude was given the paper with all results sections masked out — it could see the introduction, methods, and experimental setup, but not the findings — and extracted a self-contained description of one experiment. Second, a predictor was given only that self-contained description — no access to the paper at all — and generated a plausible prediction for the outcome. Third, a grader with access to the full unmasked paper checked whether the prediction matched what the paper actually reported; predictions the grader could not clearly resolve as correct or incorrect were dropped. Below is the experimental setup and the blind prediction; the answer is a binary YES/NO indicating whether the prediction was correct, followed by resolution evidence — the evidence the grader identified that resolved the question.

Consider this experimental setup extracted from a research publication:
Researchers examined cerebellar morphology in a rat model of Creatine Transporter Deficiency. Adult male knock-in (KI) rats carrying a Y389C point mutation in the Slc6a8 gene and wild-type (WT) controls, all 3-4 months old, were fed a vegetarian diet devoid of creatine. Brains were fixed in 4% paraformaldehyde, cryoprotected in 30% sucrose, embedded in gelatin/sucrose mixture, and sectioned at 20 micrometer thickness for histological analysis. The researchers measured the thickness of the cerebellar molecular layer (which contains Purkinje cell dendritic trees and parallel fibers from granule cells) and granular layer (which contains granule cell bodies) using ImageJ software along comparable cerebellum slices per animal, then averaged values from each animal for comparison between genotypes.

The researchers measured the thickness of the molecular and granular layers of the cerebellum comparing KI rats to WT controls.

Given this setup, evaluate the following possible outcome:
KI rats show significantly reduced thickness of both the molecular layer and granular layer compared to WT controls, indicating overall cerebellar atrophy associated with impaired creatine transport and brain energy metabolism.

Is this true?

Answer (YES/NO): NO